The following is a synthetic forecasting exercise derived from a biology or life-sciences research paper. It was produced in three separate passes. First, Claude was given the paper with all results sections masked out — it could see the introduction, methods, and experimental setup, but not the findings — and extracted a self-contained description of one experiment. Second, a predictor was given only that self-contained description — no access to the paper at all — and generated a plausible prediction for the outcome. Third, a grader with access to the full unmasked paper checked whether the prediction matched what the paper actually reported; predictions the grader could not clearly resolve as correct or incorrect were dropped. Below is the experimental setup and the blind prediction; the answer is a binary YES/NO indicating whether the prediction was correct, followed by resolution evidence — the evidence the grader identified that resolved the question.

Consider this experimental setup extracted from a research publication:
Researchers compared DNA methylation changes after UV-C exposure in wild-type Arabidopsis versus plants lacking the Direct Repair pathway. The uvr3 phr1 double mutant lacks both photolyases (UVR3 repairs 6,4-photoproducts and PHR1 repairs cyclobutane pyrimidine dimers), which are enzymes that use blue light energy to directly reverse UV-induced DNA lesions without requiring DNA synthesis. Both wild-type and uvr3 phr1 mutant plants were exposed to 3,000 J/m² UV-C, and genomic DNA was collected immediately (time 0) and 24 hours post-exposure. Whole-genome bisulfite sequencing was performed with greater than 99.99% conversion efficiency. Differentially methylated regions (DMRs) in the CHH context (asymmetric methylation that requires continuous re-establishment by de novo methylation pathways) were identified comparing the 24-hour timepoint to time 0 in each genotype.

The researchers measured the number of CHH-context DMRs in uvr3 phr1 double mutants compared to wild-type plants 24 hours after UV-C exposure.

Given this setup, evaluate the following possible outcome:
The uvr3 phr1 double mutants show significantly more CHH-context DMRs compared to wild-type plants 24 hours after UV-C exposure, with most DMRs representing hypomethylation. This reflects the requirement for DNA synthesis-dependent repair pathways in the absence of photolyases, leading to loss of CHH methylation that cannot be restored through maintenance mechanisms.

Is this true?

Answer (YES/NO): YES